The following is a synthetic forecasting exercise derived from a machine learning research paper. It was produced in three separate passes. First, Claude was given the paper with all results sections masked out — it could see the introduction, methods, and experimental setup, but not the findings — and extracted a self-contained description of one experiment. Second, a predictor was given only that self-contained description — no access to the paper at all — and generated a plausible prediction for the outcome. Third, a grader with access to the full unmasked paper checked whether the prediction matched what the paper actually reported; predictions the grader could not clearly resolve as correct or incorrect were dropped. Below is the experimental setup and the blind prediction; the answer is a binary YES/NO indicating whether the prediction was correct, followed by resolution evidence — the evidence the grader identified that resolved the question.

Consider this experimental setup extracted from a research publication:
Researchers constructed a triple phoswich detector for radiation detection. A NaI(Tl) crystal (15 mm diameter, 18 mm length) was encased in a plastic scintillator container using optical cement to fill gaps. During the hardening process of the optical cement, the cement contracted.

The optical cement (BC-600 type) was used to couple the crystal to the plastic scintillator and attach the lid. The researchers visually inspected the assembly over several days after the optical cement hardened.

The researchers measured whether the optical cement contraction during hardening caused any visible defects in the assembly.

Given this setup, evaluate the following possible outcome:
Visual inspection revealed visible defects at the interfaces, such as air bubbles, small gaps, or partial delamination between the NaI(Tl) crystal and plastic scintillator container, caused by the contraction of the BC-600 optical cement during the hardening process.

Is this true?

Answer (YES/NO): YES